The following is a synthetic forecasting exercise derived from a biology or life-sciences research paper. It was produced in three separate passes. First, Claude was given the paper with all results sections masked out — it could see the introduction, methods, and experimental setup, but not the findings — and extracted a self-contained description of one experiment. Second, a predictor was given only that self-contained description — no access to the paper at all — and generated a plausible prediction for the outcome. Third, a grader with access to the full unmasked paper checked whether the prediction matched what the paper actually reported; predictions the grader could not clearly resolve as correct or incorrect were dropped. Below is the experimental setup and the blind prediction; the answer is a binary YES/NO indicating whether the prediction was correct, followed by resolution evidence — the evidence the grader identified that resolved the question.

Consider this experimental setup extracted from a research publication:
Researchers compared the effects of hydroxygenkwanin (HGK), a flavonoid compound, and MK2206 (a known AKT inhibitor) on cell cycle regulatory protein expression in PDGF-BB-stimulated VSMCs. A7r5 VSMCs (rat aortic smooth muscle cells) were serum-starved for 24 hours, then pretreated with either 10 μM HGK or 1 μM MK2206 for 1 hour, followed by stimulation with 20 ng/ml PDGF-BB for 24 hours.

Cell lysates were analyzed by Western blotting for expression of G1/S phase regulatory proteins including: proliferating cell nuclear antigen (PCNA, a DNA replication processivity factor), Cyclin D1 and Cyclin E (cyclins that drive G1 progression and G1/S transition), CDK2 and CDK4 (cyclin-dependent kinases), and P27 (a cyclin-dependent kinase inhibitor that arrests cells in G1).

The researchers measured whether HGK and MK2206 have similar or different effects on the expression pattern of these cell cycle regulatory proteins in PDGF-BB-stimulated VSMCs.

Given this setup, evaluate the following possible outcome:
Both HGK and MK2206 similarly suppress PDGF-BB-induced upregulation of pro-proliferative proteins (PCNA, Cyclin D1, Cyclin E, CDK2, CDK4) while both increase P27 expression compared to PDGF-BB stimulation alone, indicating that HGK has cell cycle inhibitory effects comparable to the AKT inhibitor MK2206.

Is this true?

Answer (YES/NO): YES